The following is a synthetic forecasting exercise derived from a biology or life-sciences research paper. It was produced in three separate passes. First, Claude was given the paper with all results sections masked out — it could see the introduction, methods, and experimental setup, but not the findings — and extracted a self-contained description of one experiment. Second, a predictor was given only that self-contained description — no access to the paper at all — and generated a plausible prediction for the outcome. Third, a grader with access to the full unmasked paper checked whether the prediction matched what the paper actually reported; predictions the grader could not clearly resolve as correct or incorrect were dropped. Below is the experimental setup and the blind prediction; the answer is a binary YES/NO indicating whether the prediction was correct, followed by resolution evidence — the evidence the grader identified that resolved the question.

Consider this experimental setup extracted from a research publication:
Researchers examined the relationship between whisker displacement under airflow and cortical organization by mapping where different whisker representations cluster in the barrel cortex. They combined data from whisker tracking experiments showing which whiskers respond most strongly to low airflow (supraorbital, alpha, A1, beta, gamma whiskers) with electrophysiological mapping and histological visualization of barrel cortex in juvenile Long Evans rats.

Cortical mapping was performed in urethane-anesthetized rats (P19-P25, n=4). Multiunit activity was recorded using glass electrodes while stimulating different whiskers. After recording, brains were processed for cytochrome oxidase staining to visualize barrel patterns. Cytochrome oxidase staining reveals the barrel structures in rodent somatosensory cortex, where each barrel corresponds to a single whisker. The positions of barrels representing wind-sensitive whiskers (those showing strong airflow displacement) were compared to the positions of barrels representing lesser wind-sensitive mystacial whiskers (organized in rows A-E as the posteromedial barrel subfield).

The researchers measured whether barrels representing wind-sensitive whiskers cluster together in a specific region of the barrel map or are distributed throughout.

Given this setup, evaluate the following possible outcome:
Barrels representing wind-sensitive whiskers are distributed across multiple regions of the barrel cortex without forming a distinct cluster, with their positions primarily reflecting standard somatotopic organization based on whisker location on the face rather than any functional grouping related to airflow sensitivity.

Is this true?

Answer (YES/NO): NO